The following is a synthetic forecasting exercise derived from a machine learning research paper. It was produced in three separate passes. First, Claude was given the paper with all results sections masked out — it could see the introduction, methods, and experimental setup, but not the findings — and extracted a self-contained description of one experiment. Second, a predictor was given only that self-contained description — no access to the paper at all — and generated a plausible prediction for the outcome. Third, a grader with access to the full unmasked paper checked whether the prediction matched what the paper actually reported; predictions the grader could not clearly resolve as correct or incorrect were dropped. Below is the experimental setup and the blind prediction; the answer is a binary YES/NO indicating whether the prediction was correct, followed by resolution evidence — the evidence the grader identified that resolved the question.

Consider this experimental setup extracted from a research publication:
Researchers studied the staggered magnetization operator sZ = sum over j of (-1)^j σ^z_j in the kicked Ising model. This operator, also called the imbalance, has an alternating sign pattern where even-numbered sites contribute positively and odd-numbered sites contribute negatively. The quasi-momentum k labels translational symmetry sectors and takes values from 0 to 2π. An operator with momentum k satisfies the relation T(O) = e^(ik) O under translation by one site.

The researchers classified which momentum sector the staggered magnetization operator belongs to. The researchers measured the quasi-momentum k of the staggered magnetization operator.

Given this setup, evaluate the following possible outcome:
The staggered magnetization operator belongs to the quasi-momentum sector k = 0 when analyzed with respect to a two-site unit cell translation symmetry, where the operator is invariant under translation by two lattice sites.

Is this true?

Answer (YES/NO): NO